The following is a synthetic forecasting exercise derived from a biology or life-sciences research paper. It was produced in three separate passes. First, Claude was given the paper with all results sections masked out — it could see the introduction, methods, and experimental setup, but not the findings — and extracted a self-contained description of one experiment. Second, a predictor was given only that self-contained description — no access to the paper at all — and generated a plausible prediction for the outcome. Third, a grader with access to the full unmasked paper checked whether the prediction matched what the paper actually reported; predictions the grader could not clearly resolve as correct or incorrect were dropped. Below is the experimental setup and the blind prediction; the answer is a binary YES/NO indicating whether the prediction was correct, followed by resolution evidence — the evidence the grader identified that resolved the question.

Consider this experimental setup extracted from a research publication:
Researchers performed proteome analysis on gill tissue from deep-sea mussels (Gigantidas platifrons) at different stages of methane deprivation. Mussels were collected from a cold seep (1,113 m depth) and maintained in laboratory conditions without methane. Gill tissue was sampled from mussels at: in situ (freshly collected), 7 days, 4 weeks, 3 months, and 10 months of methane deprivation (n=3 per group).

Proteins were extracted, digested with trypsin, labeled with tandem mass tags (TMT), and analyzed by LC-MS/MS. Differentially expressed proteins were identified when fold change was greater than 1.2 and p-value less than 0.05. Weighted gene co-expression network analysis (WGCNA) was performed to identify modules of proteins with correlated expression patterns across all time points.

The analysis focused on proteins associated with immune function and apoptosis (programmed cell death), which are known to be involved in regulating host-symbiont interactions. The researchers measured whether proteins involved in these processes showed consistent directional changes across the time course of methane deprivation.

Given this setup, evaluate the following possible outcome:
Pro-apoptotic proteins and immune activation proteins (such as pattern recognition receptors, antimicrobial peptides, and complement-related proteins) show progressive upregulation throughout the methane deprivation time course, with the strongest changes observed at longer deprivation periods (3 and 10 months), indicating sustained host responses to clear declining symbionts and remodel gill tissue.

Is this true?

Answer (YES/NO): NO